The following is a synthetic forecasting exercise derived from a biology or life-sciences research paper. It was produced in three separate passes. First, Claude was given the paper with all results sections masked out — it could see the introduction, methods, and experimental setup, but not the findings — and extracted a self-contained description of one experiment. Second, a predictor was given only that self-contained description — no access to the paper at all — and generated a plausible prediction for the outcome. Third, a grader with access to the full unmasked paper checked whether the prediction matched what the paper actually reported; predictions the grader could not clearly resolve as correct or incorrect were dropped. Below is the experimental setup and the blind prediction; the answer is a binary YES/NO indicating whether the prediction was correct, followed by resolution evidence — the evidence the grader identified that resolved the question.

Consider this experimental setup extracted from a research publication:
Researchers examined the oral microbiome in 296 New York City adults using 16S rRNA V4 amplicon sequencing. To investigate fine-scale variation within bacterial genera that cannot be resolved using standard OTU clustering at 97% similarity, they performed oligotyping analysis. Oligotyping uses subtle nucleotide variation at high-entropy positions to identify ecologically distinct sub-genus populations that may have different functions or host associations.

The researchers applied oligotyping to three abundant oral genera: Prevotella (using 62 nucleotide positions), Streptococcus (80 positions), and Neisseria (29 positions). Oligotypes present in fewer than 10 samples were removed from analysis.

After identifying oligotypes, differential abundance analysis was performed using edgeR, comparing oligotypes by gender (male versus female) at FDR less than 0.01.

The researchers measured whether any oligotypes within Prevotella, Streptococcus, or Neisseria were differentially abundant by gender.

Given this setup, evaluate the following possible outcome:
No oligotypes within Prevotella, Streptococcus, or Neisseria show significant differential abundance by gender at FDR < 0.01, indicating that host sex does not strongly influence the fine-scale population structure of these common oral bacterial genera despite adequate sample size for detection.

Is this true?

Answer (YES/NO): NO